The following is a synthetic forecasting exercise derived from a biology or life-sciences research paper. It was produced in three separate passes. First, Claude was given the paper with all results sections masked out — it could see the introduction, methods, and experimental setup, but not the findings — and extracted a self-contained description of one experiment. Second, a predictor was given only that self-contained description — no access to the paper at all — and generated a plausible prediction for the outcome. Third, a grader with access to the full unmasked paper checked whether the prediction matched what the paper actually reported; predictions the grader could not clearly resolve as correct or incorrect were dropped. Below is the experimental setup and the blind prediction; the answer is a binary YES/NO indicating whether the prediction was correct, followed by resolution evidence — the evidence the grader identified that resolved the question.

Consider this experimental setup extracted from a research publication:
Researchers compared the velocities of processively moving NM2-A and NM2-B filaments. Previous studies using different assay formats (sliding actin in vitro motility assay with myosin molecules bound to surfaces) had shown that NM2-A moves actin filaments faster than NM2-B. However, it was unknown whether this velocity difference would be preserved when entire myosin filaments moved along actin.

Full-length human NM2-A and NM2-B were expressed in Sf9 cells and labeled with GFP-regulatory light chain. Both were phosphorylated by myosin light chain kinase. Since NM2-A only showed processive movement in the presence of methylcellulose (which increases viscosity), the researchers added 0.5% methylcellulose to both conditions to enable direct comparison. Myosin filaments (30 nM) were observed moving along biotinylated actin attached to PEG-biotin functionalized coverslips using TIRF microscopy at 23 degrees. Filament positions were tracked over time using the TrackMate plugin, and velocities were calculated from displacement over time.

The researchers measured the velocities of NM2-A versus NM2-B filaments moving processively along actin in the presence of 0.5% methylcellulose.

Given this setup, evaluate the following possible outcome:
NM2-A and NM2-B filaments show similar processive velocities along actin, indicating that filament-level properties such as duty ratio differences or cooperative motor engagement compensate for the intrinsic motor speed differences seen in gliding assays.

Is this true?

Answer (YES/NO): NO